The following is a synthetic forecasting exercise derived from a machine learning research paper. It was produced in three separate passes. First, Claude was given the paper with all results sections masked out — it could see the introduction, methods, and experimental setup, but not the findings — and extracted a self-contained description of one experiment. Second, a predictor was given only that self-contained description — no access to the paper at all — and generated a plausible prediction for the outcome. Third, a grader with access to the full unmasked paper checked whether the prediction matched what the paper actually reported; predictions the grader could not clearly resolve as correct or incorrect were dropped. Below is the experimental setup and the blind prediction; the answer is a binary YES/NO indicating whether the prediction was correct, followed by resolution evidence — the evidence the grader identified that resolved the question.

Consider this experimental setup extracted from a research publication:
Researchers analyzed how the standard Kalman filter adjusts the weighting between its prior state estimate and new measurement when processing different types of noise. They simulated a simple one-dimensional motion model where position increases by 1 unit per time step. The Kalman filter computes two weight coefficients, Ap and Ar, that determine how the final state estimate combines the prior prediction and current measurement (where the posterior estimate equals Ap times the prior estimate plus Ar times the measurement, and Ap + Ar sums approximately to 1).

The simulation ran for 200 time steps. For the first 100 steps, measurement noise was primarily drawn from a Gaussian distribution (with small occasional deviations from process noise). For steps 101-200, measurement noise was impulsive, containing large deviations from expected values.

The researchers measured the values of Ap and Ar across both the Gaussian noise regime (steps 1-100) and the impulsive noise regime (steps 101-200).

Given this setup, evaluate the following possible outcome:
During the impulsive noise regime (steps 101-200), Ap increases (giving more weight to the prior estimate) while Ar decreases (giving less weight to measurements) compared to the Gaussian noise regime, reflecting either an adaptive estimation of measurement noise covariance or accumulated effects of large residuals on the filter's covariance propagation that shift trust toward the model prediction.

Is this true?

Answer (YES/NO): YES